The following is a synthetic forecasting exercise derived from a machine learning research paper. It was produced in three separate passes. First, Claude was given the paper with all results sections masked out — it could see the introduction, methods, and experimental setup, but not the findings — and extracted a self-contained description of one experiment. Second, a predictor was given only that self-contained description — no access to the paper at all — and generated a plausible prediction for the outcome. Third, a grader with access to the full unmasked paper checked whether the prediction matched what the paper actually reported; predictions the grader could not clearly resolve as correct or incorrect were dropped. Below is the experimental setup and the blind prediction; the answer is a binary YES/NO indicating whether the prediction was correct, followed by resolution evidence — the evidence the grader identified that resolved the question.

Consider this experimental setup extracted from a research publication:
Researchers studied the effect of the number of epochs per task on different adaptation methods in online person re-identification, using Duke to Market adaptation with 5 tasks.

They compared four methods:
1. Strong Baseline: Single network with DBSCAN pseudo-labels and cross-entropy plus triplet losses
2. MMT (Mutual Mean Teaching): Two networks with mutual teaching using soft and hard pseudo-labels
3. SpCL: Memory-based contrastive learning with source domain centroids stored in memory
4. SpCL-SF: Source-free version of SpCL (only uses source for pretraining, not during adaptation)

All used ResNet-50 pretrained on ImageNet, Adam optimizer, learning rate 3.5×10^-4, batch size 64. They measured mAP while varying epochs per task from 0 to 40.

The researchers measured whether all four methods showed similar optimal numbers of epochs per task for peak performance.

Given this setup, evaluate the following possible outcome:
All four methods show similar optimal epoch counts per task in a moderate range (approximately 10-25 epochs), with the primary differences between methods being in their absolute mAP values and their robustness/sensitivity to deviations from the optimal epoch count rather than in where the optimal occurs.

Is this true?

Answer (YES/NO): NO